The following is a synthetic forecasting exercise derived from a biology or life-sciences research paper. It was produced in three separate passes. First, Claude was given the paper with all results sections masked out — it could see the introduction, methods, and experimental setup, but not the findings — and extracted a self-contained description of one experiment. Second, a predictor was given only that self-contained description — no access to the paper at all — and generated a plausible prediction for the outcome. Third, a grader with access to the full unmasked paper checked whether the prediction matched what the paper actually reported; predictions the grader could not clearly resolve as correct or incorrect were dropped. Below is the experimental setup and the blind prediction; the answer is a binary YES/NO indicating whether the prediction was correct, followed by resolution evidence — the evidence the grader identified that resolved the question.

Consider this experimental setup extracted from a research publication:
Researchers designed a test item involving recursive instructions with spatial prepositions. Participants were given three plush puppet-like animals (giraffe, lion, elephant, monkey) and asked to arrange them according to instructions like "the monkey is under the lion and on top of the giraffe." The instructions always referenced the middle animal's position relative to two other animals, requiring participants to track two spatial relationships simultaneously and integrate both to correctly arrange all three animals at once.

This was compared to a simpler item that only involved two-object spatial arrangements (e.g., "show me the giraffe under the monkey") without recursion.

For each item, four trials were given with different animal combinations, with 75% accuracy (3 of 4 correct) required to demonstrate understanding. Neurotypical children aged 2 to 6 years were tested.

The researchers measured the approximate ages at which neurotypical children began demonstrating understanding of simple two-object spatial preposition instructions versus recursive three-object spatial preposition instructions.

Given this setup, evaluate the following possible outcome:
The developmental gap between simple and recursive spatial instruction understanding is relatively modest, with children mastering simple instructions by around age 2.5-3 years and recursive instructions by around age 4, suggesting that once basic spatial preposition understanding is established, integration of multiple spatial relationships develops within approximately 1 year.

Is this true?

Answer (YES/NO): NO